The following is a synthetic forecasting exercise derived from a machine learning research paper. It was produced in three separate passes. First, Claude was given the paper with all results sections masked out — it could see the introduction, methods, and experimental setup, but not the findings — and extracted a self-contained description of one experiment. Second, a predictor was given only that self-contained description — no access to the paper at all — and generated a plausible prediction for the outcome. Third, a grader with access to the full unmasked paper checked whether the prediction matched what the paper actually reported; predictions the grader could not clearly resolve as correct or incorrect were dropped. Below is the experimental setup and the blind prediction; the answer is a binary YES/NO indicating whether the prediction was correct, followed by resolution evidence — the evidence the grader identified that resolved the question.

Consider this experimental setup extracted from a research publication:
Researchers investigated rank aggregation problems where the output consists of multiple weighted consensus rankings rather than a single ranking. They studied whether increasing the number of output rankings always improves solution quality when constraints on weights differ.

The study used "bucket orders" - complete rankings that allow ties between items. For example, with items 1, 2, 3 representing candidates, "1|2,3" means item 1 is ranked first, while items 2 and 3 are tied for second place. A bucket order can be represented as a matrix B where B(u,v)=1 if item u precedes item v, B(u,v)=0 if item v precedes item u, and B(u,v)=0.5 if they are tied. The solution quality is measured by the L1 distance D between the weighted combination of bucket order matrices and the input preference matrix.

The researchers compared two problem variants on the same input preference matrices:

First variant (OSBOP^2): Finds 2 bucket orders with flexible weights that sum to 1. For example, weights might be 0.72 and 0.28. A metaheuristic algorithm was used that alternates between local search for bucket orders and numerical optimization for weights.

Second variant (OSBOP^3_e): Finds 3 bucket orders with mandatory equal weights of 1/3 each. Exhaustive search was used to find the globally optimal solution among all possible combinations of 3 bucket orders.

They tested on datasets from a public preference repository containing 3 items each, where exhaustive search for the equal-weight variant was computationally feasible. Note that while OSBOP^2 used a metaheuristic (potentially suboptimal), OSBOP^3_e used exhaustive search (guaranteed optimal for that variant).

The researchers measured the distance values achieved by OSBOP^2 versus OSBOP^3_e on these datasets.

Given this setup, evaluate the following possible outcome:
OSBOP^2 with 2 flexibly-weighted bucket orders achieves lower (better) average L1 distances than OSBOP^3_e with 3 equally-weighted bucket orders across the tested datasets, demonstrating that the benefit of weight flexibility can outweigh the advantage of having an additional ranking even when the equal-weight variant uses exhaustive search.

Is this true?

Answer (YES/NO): YES